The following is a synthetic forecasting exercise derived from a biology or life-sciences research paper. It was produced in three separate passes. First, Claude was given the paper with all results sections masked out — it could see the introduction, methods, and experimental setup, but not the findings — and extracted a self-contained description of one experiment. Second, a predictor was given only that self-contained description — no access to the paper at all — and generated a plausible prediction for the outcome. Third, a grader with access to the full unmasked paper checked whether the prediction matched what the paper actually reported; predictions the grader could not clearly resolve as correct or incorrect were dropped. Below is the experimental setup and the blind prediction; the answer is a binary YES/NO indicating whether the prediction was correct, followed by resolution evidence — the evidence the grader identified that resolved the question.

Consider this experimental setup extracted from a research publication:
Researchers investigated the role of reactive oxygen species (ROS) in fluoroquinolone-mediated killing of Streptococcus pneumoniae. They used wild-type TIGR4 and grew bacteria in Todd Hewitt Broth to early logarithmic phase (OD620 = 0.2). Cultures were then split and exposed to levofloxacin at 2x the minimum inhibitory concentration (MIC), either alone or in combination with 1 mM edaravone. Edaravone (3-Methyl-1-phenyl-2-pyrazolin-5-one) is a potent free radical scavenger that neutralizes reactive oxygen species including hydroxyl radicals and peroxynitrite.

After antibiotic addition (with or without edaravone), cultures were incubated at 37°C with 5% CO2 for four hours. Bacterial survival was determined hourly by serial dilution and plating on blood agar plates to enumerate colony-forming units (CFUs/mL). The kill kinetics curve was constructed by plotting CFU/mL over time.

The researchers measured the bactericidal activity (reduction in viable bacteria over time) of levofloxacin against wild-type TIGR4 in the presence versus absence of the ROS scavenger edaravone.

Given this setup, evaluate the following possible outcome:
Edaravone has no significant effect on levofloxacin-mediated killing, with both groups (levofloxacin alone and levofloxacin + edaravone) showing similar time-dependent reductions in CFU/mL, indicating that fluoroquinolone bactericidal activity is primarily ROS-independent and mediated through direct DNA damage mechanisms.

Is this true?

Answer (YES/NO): NO